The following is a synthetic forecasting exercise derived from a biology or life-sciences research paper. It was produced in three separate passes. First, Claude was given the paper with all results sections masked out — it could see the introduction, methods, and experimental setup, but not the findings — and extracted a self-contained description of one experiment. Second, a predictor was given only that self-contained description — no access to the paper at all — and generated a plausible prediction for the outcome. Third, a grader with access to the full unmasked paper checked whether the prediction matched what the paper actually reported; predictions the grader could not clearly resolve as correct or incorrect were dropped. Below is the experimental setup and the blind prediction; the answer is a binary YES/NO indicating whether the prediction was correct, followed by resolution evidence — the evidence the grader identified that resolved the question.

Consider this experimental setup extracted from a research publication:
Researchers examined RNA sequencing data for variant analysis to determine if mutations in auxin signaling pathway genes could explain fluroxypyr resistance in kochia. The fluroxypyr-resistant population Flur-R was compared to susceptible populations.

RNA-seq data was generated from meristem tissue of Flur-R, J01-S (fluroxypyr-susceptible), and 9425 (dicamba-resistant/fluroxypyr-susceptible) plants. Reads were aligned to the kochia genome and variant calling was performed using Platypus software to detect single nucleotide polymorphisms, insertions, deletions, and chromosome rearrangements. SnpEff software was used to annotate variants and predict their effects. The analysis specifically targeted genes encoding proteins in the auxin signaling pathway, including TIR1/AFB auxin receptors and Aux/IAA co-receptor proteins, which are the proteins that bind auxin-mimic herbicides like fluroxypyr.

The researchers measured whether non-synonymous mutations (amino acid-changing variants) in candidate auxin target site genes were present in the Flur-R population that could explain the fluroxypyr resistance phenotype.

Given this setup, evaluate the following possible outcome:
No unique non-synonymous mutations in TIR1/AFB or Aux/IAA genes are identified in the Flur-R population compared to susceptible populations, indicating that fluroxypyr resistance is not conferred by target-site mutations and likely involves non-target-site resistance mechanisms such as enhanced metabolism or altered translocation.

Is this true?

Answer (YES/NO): NO